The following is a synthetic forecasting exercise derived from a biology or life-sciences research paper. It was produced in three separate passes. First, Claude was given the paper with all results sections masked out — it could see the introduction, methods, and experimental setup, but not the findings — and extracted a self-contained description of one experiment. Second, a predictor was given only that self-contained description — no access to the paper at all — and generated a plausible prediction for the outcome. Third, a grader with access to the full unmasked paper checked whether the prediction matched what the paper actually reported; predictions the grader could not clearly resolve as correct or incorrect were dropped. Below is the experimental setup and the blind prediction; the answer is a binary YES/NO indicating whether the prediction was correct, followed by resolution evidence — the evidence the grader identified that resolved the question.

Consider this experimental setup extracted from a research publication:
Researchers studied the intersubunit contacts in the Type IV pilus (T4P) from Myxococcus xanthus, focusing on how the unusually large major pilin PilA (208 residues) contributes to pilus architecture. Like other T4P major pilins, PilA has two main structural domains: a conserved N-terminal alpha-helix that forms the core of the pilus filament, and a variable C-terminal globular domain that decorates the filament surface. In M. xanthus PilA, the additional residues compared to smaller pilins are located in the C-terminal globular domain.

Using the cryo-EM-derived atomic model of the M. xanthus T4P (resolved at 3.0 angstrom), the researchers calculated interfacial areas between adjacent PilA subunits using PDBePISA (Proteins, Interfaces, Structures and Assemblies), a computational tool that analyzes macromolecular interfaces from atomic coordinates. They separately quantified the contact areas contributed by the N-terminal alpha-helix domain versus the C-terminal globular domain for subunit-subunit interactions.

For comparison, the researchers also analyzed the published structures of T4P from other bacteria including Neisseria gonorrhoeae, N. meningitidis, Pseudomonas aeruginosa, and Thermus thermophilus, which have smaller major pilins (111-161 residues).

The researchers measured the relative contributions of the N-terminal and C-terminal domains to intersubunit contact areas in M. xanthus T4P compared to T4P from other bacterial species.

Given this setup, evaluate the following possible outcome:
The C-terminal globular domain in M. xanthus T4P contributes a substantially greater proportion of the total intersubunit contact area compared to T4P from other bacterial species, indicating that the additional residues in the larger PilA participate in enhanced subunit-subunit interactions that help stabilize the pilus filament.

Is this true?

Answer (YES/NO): YES